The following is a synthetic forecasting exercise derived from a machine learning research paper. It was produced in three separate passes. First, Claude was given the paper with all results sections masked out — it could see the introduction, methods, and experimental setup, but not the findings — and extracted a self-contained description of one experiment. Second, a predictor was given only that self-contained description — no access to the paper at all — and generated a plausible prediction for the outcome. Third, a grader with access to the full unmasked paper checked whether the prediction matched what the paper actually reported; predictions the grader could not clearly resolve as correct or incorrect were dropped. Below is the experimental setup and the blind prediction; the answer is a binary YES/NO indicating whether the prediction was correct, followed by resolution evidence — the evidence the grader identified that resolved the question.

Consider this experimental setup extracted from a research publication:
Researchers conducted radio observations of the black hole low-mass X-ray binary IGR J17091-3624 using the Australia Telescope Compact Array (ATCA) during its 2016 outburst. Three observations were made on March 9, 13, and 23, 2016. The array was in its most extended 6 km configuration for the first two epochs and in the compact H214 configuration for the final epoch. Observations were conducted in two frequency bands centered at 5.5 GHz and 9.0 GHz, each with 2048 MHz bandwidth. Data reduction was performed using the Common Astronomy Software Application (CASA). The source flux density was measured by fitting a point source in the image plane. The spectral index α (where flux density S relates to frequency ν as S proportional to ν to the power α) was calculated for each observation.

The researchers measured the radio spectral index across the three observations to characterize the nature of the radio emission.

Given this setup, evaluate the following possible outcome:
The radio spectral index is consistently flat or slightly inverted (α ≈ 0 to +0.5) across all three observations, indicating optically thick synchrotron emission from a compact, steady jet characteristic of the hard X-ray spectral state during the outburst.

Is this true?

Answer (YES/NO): YES